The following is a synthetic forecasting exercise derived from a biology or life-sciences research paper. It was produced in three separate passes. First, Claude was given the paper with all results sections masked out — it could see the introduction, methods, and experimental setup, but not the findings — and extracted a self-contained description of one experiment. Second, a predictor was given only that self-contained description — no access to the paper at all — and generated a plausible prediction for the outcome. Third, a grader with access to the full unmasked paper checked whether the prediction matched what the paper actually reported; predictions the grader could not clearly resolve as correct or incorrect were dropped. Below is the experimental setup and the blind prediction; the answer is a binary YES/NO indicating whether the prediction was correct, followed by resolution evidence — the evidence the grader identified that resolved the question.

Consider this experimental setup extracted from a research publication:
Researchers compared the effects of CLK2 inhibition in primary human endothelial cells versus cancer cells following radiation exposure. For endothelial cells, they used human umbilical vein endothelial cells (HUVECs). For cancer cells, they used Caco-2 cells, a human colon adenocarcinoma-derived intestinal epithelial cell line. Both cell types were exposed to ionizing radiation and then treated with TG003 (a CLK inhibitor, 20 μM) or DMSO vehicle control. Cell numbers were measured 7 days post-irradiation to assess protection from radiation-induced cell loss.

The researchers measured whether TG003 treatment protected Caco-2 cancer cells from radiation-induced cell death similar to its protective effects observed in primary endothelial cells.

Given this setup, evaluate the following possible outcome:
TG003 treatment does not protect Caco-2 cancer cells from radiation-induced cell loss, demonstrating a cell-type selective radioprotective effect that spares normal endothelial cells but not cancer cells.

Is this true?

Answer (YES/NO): YES